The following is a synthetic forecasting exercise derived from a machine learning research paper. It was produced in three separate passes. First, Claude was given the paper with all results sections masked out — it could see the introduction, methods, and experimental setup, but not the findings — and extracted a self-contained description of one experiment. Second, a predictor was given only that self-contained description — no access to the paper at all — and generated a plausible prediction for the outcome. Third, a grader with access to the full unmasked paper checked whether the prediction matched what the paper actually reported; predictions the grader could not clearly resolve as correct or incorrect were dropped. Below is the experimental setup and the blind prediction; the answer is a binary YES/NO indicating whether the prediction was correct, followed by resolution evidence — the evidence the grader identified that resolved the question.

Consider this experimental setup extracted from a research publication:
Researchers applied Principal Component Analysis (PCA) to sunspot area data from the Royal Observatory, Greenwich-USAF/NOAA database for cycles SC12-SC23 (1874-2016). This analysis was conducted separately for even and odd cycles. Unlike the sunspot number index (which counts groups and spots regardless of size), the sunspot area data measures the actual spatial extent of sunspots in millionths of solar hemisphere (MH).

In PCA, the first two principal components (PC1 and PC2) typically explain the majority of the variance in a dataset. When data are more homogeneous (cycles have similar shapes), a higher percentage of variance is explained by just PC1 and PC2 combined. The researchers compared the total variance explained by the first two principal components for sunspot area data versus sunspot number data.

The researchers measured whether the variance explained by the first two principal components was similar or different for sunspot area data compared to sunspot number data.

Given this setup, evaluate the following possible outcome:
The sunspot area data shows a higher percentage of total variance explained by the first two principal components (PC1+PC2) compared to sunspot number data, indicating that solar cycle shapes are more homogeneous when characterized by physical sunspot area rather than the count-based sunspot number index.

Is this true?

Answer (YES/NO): NO